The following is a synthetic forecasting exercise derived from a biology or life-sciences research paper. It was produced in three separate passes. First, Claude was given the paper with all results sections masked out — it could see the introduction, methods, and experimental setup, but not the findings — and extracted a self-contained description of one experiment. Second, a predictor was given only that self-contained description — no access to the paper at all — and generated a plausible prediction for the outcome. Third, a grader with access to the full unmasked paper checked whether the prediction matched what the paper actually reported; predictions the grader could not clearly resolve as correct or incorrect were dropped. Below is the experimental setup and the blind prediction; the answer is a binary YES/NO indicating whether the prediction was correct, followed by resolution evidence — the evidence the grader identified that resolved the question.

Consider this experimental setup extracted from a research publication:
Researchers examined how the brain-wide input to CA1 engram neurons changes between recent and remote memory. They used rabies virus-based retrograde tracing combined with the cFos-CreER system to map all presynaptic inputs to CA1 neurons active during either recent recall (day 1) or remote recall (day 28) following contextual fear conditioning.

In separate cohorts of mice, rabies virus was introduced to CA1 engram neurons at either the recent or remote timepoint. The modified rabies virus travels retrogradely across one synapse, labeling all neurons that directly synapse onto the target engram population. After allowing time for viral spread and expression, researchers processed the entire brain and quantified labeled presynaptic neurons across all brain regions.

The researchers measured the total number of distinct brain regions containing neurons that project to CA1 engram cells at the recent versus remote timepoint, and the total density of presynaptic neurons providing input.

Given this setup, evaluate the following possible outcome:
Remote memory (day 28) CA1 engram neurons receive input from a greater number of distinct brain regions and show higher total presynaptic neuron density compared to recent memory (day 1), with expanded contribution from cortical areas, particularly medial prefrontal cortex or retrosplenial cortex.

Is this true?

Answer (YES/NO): NO